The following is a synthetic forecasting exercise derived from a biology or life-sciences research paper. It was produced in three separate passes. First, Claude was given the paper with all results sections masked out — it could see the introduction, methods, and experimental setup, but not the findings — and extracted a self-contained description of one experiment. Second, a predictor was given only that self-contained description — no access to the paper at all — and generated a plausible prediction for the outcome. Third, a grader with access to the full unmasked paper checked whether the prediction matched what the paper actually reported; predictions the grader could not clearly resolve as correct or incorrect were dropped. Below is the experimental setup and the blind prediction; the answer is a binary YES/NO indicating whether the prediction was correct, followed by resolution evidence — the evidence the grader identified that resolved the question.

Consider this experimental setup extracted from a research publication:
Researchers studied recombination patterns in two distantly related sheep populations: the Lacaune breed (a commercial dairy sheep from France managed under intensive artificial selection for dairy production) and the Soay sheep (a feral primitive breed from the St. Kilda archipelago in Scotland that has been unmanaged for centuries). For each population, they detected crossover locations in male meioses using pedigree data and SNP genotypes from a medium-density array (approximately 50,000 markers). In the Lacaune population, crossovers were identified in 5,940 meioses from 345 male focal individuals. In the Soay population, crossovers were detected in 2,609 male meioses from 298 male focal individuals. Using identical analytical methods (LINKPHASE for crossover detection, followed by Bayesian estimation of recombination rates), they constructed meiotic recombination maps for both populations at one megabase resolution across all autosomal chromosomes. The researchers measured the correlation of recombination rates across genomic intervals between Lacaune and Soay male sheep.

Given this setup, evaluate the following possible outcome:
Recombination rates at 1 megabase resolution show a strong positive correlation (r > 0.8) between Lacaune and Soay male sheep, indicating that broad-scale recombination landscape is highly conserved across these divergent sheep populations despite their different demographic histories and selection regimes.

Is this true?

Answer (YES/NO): YES